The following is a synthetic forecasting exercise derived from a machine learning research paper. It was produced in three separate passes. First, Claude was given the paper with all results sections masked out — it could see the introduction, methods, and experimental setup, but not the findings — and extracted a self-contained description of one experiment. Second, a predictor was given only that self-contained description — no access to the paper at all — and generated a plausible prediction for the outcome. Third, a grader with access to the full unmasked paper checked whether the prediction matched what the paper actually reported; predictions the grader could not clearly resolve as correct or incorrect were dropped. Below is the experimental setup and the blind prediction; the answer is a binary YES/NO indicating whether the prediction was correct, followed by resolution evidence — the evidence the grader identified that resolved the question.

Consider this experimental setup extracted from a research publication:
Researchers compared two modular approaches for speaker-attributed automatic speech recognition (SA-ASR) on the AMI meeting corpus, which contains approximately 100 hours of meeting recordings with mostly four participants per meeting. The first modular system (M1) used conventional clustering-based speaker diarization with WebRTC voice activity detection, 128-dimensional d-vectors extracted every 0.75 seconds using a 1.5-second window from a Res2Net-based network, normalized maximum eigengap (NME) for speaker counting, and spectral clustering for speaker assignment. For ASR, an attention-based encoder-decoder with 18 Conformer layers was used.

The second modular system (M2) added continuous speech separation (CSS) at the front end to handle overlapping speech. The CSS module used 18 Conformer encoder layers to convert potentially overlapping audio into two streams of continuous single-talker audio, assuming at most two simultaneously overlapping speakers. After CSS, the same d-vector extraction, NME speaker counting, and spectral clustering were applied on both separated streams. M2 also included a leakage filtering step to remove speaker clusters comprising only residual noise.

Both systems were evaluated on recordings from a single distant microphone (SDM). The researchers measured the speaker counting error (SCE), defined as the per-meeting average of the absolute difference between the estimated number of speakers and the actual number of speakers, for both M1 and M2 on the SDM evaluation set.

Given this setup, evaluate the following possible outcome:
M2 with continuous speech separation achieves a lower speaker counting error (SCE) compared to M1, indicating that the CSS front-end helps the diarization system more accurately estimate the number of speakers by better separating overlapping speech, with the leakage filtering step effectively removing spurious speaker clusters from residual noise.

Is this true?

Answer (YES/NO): YES